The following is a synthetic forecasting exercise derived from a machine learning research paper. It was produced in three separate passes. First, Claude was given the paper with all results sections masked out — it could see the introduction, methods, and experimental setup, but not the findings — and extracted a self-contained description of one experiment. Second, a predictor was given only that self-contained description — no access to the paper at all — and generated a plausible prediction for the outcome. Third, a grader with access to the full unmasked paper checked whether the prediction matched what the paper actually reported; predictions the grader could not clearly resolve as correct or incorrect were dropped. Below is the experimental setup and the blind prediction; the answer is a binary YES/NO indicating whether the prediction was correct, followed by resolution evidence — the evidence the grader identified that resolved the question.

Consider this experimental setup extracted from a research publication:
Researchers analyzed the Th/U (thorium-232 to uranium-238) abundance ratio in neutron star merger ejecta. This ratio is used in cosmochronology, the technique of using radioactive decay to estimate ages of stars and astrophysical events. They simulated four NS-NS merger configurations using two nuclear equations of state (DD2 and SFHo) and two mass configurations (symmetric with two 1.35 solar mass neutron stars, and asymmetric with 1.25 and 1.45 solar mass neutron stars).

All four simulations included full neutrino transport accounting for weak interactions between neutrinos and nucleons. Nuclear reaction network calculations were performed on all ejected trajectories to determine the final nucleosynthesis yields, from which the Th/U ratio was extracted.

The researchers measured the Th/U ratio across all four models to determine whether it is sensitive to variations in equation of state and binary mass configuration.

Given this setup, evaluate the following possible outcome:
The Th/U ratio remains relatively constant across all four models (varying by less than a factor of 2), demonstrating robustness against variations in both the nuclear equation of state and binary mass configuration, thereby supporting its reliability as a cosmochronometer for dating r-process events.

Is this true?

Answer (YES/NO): YES